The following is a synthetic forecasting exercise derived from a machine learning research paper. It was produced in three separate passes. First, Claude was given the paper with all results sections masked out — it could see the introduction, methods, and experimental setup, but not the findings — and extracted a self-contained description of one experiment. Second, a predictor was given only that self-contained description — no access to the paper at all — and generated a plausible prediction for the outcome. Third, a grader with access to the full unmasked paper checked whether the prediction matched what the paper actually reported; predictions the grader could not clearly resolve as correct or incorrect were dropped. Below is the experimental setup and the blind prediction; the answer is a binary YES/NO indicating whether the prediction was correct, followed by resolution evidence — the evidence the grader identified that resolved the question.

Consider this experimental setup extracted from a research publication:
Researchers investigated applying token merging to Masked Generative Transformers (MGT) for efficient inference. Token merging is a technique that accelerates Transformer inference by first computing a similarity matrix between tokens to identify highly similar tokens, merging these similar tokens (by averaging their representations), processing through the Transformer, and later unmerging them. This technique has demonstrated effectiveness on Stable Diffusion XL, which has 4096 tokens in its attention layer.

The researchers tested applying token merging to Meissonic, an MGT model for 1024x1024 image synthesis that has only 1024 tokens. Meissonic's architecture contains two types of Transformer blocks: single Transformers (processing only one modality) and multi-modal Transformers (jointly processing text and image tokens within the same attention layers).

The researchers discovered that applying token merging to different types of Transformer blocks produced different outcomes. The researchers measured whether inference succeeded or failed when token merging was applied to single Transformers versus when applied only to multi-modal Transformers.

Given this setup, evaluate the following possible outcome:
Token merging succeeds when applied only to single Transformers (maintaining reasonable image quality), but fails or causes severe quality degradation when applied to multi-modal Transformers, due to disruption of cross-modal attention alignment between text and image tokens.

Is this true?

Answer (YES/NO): NO